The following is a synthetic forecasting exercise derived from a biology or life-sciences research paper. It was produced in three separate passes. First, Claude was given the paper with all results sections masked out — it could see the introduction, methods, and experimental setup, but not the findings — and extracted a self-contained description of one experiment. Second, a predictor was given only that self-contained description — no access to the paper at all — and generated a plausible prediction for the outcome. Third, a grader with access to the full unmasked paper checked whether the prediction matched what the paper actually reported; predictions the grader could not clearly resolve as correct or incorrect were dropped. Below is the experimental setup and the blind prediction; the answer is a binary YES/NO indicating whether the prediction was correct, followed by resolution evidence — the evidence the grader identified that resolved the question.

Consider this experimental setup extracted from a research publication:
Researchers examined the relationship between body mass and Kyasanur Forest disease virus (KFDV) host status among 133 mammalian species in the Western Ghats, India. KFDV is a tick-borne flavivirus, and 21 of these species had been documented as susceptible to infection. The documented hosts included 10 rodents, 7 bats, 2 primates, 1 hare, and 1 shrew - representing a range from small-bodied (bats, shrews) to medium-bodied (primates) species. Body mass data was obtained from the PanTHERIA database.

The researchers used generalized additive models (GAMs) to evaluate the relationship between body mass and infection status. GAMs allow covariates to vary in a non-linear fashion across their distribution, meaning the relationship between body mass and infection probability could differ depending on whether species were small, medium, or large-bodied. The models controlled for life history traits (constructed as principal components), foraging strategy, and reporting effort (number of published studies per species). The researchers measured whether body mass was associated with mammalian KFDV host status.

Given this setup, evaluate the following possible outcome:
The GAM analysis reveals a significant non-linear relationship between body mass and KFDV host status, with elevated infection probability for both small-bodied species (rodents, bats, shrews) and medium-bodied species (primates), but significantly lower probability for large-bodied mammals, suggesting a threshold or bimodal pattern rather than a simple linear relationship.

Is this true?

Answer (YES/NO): NO